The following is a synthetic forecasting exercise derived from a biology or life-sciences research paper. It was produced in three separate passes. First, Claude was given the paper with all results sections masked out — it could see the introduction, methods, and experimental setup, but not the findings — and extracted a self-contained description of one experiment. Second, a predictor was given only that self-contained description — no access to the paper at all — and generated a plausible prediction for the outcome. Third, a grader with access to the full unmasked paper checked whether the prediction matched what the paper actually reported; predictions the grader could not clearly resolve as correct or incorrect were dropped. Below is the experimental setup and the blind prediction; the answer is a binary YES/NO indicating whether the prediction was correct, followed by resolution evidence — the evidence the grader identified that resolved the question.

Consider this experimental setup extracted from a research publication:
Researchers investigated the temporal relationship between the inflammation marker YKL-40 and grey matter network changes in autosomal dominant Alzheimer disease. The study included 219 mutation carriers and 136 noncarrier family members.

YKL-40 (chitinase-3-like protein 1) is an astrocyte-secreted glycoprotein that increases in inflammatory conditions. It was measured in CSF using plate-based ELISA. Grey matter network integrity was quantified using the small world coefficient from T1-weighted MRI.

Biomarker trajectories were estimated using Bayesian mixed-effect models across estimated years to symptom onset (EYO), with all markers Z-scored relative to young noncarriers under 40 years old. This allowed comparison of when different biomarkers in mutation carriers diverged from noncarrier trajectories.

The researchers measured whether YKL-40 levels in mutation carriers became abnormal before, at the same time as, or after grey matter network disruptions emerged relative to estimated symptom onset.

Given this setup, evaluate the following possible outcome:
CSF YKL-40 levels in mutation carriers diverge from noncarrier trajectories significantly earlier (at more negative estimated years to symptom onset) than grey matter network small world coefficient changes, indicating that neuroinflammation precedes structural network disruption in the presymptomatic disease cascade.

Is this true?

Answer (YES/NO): NO